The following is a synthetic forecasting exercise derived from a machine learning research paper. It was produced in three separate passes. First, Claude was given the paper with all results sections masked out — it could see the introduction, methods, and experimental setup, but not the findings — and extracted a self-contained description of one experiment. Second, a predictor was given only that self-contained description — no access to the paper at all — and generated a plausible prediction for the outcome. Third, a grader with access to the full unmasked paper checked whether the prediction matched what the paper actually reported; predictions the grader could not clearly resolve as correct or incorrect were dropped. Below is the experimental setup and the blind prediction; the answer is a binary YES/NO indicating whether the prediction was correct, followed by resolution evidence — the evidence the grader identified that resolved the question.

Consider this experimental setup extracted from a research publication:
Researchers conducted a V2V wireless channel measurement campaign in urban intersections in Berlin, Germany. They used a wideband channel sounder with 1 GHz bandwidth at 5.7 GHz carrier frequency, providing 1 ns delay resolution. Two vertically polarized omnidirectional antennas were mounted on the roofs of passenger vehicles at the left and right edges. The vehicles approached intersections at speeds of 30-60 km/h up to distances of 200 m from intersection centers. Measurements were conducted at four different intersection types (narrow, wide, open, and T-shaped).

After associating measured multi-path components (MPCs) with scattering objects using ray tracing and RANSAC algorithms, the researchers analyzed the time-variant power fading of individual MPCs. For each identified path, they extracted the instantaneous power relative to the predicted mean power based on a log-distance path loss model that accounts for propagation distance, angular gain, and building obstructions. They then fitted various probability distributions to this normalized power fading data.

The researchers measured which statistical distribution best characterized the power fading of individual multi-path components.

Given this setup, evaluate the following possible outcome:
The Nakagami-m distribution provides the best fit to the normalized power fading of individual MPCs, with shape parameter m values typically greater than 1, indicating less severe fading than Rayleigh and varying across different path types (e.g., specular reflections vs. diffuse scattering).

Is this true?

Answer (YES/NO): NO